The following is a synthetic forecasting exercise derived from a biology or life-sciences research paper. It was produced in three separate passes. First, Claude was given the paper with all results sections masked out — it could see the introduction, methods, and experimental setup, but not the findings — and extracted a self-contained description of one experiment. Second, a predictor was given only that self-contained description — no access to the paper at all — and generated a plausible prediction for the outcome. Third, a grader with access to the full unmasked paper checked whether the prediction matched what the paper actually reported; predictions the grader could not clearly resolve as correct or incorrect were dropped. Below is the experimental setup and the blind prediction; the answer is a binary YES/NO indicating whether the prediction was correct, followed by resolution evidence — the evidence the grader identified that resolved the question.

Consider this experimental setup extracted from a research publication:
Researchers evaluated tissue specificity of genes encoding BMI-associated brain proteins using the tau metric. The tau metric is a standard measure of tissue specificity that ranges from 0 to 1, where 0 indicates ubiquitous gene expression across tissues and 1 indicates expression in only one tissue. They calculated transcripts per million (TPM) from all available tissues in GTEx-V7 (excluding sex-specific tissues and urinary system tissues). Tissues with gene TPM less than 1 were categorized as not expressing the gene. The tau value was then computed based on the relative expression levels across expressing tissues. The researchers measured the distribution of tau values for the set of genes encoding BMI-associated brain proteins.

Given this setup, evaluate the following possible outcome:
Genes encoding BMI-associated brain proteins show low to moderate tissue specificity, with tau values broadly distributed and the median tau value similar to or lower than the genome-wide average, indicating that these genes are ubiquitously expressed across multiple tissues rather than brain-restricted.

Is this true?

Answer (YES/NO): NO